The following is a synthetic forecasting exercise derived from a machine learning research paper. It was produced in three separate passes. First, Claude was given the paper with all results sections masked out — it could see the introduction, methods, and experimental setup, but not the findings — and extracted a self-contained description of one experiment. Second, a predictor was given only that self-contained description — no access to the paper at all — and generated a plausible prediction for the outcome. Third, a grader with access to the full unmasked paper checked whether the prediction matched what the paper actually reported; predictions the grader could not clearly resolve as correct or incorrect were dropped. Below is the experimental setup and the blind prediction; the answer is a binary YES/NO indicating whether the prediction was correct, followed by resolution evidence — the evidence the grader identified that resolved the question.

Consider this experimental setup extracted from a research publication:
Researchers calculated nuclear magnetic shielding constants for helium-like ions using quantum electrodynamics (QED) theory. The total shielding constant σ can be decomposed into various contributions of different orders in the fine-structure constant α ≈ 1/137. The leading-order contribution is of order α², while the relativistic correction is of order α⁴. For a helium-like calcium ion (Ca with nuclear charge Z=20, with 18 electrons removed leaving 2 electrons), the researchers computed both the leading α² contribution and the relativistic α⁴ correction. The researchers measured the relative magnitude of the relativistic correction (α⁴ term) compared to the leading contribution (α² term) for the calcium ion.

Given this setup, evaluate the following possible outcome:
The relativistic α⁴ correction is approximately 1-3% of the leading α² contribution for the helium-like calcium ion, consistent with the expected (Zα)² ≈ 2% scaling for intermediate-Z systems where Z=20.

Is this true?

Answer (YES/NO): NO